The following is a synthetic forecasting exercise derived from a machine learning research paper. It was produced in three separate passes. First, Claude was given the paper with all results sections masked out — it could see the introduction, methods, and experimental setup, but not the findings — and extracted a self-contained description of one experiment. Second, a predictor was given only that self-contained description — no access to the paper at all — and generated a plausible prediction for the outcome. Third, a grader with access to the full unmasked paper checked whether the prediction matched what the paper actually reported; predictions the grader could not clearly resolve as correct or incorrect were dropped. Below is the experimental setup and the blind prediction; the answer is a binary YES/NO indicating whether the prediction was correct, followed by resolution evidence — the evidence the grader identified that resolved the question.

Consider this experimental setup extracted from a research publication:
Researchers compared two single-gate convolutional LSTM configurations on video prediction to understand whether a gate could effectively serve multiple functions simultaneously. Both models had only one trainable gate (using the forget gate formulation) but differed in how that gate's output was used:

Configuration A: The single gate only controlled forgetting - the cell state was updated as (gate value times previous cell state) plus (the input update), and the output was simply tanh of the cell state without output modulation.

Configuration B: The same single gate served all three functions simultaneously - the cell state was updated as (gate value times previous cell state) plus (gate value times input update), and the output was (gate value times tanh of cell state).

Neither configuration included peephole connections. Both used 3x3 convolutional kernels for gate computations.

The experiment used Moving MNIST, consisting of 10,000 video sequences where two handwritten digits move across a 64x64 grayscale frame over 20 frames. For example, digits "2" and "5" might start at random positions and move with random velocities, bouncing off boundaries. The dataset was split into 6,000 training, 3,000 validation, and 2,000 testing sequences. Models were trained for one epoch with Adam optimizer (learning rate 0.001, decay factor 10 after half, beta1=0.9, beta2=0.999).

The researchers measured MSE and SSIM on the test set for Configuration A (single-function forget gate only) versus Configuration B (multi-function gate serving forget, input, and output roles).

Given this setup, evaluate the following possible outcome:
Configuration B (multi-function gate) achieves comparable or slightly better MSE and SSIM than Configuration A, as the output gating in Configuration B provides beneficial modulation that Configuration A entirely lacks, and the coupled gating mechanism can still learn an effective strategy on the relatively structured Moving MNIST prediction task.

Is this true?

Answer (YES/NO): NO